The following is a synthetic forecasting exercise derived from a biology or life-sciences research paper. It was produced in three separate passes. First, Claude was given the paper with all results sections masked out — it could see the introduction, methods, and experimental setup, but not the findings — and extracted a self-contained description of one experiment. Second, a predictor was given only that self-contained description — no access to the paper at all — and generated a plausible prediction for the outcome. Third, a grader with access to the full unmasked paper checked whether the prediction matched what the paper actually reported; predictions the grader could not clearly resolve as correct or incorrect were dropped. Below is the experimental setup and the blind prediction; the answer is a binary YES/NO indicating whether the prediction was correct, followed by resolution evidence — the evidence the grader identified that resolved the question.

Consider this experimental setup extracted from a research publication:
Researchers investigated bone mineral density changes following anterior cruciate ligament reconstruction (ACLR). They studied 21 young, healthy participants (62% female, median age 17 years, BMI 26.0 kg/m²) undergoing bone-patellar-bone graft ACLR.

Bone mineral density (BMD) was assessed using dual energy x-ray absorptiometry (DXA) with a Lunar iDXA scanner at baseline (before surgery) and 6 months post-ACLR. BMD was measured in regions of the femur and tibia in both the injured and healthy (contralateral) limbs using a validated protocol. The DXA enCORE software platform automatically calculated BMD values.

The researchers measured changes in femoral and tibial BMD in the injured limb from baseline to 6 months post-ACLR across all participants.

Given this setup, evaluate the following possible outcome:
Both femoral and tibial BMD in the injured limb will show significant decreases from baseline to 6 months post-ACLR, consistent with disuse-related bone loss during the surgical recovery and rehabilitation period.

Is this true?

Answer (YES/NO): YES